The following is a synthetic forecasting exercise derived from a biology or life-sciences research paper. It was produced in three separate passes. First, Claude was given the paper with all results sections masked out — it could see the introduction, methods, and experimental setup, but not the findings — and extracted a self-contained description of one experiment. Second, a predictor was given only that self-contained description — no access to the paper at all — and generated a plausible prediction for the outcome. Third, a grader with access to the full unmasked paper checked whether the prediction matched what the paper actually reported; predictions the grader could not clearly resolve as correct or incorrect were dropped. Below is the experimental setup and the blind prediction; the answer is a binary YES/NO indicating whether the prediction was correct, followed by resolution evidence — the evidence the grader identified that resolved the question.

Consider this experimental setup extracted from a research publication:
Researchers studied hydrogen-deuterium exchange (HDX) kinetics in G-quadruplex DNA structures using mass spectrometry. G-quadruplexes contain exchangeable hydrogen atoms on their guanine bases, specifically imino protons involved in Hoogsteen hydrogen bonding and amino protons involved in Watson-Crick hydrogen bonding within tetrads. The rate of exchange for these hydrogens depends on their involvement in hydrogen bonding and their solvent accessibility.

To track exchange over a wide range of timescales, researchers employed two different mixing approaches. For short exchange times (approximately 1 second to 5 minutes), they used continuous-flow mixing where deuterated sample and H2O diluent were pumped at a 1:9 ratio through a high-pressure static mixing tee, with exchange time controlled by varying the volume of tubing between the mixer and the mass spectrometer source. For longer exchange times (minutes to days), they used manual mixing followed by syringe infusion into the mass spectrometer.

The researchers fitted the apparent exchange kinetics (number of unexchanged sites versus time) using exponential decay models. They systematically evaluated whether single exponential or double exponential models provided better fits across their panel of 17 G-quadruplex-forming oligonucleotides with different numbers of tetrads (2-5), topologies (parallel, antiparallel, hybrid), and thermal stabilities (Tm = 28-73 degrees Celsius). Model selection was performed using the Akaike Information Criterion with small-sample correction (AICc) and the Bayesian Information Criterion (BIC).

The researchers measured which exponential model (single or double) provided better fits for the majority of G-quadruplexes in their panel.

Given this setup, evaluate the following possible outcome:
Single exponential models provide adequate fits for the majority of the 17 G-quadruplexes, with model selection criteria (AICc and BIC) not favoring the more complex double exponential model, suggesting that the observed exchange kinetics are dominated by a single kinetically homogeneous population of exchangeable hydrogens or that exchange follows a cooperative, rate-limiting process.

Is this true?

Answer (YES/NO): NO